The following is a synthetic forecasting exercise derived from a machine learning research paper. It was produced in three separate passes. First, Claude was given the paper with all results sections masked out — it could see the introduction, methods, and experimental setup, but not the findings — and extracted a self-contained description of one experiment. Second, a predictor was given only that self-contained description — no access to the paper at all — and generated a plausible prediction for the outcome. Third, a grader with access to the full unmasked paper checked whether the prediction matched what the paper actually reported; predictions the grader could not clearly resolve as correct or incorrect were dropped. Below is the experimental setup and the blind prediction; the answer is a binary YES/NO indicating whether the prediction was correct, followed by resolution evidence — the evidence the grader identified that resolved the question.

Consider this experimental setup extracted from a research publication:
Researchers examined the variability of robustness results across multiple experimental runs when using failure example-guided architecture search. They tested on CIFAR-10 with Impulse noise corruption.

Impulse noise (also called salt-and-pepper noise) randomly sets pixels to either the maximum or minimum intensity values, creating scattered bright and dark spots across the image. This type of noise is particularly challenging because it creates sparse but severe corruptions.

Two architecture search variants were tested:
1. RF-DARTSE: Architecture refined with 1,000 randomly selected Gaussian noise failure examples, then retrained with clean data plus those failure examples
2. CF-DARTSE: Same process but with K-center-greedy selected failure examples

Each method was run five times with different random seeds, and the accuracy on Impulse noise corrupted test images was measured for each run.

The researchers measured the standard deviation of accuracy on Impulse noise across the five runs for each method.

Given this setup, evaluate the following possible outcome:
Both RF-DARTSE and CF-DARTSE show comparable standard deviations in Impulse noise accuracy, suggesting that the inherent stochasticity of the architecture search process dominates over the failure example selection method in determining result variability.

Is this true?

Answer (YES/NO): YES